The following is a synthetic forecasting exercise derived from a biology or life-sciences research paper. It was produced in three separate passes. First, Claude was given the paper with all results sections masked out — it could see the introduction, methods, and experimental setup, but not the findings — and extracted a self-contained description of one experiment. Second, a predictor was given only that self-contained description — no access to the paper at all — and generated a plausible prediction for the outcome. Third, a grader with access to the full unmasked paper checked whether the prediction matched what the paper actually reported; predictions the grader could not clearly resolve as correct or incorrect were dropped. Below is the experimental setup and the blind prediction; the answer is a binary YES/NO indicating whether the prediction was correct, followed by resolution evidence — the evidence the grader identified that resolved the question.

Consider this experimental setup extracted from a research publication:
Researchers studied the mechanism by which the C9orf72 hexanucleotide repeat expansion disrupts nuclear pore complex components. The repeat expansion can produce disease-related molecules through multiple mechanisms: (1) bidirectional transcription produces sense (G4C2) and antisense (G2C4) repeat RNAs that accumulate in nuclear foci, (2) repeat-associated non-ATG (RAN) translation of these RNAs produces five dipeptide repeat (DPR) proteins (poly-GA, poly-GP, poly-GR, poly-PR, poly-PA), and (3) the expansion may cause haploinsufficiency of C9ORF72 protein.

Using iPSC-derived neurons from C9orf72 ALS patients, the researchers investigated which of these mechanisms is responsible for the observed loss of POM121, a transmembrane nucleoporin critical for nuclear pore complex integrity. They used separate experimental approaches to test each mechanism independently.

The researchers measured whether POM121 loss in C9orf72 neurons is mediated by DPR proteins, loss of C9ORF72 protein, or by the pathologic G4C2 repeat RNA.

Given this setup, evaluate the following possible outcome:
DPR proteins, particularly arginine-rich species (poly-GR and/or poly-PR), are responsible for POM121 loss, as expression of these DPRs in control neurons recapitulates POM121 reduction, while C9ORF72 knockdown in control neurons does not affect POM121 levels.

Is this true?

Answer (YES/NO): NO